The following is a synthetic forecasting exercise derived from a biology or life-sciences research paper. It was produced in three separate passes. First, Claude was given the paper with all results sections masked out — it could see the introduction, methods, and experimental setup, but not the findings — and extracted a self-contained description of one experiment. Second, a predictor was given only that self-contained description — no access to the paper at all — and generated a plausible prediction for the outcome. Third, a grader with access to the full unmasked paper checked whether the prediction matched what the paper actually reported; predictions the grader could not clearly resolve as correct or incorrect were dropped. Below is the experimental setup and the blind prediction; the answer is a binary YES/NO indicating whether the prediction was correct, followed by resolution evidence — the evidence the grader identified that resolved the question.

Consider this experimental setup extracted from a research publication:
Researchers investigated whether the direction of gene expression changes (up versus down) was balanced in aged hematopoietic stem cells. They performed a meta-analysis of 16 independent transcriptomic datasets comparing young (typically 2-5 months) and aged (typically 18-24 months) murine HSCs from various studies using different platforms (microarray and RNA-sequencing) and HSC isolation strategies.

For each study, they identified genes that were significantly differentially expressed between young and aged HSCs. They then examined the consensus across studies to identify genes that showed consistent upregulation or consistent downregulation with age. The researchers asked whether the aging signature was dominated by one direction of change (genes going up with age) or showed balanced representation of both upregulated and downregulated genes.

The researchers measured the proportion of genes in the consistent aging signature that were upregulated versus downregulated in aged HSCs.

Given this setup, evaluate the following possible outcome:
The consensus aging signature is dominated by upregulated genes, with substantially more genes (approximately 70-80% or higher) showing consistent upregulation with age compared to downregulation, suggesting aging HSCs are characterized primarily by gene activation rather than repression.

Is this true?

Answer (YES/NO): YES